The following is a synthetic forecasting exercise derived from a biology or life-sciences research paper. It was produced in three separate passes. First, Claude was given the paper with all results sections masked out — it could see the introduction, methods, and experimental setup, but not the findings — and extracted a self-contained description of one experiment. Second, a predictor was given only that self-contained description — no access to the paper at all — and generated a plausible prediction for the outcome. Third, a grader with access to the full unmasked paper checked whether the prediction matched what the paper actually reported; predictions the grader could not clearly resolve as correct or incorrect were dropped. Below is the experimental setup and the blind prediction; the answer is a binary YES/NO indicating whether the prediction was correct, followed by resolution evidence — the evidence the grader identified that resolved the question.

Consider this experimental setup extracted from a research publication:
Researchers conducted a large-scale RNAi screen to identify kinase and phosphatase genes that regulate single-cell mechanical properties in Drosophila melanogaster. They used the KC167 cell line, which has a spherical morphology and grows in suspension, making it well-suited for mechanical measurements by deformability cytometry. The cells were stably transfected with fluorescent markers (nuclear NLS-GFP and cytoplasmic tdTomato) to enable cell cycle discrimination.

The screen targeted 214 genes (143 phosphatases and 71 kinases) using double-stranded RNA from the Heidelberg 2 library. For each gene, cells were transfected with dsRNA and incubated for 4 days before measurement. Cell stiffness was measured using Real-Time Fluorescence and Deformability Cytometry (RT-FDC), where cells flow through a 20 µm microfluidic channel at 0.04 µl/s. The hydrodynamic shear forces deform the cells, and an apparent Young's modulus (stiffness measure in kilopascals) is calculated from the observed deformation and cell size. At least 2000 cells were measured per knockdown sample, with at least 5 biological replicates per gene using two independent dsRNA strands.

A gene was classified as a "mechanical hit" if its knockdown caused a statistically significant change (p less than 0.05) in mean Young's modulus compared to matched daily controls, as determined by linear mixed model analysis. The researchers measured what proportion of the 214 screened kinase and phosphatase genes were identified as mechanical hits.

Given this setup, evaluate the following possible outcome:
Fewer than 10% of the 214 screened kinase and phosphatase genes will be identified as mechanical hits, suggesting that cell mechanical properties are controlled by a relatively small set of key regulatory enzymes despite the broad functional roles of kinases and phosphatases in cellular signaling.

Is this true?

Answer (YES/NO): NO